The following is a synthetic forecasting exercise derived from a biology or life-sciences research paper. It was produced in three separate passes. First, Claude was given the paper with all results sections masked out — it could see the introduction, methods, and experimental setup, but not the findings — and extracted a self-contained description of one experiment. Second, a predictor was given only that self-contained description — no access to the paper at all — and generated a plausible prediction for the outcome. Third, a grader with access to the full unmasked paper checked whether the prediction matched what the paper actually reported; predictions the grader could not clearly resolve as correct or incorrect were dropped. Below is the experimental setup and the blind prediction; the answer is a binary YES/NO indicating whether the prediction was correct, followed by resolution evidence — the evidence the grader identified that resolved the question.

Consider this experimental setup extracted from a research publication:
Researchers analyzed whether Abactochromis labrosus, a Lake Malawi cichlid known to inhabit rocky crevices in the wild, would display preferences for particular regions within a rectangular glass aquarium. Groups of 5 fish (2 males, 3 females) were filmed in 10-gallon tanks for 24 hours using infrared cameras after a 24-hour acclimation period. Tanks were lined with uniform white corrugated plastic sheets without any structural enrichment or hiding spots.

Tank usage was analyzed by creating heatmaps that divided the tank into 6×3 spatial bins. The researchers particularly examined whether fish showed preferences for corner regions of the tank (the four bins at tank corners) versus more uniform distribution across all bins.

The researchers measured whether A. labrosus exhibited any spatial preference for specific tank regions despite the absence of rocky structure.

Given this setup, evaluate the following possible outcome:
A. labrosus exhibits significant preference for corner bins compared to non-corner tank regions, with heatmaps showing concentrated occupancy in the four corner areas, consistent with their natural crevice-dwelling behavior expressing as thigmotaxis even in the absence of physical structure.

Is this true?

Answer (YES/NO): NO